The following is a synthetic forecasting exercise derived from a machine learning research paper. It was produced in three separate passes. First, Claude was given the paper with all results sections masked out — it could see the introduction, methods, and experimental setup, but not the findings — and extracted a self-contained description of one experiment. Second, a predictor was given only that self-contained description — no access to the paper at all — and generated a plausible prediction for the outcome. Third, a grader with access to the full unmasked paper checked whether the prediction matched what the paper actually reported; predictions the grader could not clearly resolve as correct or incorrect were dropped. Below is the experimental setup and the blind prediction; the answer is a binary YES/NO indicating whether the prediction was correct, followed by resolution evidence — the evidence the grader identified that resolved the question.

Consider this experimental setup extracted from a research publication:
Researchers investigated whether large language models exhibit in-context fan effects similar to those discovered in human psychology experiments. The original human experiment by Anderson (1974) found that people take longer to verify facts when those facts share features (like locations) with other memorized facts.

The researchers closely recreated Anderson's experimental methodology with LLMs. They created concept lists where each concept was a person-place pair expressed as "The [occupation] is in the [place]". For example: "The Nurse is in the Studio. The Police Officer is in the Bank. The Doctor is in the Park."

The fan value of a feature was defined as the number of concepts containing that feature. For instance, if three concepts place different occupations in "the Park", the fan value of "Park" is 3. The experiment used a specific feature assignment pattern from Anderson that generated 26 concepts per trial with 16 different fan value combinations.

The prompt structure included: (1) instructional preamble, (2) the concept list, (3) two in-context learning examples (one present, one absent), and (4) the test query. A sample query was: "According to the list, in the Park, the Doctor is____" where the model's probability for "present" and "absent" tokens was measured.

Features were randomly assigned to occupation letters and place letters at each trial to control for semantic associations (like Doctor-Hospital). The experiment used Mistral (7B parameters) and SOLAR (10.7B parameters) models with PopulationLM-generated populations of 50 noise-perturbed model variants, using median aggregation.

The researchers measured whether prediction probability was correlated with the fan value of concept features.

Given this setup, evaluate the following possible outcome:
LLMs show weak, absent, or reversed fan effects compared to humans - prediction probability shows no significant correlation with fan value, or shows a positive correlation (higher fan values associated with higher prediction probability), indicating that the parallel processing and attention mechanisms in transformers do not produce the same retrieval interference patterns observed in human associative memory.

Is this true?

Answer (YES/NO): NO